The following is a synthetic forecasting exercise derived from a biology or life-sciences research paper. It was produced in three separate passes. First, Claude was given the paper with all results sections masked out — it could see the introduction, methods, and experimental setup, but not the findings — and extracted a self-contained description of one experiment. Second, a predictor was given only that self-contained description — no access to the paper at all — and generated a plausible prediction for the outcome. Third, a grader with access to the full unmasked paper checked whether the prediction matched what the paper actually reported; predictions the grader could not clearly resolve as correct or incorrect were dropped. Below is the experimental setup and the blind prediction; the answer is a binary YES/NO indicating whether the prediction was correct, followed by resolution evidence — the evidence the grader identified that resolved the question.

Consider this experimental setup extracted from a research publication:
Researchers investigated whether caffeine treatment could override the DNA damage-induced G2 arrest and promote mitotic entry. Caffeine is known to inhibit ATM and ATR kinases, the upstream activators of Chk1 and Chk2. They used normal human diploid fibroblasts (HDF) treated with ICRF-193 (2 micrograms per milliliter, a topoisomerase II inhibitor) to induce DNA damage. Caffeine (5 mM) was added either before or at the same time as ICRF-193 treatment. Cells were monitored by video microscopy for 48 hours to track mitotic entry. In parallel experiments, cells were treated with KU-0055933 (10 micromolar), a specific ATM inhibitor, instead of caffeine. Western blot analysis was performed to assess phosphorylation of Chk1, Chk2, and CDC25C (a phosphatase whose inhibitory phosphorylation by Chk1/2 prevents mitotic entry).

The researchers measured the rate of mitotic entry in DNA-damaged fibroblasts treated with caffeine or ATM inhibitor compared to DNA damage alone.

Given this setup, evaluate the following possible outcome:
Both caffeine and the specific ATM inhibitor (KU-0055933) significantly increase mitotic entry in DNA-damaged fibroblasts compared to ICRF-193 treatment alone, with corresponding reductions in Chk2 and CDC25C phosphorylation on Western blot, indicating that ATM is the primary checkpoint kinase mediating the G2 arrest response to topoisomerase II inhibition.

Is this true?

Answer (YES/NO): NO